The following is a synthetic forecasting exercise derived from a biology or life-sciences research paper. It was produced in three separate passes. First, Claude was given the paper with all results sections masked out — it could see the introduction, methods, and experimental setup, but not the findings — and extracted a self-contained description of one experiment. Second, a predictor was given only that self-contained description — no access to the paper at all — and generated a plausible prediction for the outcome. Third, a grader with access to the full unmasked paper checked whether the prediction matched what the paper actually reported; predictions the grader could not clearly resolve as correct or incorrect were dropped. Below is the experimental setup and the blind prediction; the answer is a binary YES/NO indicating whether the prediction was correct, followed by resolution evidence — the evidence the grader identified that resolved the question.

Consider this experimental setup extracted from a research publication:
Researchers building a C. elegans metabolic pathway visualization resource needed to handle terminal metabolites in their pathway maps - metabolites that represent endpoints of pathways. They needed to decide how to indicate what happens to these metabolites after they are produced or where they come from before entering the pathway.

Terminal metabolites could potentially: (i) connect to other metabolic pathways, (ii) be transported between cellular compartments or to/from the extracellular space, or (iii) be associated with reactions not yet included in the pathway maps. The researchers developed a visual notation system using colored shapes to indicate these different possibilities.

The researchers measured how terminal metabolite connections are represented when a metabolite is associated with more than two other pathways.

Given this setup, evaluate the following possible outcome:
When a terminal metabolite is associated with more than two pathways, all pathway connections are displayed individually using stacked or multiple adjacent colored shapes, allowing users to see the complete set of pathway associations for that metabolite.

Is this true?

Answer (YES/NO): NO